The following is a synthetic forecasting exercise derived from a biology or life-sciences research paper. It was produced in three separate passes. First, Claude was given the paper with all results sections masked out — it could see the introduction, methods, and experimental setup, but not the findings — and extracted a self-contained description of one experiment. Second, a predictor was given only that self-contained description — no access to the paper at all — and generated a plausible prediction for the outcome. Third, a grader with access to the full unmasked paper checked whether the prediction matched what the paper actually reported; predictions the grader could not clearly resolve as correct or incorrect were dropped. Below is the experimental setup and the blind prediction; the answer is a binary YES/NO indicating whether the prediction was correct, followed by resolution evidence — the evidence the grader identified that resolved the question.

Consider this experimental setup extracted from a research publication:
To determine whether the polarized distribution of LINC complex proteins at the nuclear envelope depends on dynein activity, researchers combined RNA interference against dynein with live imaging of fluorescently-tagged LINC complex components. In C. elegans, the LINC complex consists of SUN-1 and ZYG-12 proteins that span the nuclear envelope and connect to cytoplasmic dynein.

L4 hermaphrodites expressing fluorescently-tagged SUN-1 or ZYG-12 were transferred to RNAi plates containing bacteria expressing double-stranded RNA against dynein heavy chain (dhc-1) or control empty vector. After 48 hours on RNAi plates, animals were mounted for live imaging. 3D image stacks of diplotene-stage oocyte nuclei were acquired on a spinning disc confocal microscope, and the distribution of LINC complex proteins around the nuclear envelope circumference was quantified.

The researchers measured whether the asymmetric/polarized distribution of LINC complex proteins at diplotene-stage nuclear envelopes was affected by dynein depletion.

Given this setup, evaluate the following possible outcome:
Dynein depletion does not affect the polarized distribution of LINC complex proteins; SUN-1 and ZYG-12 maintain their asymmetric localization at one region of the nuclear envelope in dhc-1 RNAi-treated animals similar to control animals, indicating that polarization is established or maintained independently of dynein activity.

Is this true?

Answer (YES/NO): NO